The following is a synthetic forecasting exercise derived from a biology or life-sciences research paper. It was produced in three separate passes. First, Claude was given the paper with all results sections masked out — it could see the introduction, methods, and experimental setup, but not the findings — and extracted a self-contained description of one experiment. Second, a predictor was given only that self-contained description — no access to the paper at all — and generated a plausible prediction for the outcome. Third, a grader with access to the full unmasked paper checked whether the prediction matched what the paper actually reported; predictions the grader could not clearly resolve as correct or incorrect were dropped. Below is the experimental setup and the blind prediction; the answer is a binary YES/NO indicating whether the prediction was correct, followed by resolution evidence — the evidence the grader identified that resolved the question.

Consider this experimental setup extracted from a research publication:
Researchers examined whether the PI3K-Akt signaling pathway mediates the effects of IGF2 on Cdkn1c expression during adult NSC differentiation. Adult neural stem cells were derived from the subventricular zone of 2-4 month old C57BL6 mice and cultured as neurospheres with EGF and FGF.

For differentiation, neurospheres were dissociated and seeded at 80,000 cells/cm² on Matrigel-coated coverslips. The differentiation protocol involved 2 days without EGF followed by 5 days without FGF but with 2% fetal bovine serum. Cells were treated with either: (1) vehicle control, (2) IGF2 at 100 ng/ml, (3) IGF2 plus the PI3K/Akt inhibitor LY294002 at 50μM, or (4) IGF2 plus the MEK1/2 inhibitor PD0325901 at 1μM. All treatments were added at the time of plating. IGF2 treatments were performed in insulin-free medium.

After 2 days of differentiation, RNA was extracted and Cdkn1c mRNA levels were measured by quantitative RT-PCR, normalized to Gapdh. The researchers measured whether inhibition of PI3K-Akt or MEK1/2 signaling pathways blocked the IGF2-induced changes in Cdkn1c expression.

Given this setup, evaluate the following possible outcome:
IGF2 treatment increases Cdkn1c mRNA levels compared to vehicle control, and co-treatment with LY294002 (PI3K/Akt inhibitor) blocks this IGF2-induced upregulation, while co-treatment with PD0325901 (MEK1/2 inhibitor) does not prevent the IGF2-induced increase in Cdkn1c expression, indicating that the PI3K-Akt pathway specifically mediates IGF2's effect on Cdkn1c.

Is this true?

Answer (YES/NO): YES